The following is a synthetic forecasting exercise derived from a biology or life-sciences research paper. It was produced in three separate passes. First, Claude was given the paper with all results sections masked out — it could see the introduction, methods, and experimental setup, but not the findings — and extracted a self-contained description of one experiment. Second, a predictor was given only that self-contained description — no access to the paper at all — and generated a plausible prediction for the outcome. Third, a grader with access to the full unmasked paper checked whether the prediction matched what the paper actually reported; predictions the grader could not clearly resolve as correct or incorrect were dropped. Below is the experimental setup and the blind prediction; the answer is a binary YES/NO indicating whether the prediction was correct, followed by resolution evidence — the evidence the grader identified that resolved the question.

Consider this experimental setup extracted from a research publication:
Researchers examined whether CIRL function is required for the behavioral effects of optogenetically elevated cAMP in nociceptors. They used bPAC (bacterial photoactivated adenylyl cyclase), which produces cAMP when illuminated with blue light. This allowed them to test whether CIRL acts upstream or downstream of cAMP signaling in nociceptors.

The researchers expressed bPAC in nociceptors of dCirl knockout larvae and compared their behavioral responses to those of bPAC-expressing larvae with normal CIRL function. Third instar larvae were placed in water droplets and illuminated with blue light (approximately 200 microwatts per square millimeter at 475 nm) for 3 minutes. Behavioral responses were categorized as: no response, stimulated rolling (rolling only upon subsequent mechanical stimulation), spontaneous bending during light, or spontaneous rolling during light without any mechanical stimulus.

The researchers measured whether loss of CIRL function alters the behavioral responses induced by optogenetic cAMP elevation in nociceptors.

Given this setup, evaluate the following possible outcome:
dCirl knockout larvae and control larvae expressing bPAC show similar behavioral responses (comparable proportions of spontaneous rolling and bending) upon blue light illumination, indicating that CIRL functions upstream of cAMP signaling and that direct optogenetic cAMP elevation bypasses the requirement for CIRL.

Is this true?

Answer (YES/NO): NO